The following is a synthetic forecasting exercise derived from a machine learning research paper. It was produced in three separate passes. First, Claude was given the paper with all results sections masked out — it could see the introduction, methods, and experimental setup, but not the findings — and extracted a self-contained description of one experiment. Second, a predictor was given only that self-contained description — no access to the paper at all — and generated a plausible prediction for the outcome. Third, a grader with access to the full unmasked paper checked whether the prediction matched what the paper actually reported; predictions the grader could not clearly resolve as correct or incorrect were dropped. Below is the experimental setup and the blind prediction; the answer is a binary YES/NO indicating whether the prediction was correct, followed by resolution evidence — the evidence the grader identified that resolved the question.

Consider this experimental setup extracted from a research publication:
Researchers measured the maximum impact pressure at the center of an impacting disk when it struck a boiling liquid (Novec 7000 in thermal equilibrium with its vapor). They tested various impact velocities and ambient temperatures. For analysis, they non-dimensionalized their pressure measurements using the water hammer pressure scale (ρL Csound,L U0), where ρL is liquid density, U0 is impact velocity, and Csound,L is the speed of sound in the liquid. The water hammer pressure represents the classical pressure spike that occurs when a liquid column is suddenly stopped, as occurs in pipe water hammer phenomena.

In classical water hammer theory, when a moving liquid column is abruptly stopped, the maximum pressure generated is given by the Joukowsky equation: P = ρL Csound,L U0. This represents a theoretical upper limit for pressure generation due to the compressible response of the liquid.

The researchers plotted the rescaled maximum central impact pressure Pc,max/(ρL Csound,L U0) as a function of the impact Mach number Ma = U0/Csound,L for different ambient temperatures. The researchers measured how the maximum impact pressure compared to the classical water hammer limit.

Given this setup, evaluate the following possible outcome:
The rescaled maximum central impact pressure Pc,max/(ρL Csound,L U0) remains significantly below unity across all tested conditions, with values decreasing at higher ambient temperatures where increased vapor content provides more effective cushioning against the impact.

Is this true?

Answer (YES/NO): NO